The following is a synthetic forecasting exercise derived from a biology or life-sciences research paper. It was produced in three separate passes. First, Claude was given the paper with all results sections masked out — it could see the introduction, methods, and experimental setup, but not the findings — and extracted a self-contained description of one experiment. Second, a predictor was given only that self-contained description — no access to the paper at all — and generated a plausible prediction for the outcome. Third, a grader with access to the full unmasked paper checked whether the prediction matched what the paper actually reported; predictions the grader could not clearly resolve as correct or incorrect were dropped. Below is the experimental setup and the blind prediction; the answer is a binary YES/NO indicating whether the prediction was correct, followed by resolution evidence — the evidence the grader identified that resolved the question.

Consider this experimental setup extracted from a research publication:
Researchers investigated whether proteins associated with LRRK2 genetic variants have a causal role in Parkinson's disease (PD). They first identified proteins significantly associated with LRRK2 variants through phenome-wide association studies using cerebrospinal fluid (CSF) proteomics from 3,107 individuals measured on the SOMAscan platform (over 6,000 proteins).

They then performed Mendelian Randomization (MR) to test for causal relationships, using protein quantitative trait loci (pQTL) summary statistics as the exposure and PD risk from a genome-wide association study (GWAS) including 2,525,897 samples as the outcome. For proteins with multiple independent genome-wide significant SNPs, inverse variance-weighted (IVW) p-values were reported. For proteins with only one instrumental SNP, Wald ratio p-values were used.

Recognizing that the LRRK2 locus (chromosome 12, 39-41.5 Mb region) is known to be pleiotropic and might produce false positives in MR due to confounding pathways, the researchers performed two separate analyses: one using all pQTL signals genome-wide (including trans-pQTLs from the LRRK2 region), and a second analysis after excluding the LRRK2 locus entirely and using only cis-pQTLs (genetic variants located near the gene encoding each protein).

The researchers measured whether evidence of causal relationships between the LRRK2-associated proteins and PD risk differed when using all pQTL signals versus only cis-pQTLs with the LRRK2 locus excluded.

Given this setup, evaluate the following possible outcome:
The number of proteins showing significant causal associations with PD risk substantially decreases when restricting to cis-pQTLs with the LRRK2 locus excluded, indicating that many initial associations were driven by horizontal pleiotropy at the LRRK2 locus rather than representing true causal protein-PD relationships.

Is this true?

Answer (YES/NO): NO